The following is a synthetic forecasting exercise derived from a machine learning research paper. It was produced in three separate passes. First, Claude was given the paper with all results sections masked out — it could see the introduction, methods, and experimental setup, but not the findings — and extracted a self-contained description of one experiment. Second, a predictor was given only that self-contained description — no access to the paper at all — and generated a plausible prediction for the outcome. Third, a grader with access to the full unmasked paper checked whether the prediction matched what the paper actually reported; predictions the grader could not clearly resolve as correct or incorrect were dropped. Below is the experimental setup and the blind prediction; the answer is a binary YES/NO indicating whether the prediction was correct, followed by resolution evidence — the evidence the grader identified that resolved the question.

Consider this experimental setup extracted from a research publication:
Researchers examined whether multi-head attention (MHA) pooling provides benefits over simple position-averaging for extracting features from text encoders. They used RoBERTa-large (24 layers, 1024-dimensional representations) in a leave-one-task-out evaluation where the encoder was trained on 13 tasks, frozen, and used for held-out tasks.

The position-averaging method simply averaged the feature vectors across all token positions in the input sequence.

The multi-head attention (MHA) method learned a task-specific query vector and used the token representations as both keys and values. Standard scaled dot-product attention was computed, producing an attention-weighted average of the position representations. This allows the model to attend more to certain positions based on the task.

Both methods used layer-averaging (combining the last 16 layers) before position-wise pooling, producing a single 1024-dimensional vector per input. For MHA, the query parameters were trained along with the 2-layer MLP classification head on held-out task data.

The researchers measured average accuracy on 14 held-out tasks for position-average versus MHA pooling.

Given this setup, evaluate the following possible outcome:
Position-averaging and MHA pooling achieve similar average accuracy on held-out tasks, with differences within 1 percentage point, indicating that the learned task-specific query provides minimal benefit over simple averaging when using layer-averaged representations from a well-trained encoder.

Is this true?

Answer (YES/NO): YES